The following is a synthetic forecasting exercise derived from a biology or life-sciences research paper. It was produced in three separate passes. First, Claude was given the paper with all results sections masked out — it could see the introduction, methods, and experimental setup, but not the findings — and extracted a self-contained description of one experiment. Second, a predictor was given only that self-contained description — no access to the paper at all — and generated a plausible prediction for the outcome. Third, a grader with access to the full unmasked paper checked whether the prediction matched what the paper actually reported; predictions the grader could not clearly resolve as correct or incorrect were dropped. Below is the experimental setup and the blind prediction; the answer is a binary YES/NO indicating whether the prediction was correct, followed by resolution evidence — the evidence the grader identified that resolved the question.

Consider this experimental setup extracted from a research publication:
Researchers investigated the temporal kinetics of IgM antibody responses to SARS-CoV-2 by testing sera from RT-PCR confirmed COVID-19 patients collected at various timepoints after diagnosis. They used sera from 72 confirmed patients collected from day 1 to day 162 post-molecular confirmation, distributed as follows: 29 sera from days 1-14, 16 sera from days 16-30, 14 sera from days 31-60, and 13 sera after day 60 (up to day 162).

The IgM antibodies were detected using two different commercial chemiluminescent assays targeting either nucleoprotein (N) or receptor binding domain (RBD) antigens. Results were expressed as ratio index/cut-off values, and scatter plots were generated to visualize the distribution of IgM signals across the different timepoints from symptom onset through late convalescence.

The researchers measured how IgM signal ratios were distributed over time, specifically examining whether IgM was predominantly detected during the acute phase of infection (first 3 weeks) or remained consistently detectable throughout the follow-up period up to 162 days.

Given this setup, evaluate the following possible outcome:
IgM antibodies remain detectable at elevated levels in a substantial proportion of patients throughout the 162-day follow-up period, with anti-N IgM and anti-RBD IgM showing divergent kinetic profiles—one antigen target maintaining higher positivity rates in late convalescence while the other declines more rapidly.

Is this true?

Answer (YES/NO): NO